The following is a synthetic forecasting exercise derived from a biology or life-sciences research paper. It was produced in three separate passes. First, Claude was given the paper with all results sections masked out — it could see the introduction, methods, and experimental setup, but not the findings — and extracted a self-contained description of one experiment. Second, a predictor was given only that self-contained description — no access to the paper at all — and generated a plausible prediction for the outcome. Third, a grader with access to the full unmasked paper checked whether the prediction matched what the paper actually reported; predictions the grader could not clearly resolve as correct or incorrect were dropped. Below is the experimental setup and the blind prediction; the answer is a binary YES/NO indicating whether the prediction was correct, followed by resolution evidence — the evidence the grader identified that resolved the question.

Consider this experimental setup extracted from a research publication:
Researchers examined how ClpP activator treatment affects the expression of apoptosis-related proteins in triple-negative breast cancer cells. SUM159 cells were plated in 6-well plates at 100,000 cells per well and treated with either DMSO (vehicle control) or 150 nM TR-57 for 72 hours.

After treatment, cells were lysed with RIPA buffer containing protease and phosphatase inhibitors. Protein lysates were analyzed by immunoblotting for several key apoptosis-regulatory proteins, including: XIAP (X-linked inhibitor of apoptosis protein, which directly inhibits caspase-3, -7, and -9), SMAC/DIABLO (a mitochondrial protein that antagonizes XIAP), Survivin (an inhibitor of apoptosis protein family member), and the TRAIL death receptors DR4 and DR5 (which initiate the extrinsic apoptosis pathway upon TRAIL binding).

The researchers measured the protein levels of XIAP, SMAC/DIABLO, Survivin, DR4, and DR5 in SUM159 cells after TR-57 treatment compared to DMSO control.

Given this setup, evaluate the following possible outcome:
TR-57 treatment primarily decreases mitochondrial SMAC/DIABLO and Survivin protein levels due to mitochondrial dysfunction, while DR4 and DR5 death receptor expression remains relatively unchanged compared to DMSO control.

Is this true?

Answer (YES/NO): NO